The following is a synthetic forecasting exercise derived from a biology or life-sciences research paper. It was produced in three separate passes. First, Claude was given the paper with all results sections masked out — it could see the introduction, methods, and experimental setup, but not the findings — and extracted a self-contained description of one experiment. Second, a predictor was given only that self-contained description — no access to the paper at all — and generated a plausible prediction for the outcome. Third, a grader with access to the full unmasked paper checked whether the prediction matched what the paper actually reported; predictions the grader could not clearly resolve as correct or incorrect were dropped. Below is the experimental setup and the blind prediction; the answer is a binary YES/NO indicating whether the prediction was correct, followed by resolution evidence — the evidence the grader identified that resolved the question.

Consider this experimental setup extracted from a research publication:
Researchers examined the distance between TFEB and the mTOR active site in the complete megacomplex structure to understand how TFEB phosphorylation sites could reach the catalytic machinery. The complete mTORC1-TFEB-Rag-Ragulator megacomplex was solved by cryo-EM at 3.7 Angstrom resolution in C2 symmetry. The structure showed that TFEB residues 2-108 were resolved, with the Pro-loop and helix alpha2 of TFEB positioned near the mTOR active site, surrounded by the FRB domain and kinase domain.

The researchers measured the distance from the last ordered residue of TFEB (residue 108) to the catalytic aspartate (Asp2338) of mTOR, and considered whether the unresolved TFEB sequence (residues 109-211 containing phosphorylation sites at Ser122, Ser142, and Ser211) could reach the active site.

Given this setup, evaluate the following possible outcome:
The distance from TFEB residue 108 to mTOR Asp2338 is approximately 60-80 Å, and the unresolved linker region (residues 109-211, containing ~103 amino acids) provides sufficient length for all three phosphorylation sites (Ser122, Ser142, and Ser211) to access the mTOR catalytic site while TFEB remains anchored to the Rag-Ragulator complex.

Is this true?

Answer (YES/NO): NO